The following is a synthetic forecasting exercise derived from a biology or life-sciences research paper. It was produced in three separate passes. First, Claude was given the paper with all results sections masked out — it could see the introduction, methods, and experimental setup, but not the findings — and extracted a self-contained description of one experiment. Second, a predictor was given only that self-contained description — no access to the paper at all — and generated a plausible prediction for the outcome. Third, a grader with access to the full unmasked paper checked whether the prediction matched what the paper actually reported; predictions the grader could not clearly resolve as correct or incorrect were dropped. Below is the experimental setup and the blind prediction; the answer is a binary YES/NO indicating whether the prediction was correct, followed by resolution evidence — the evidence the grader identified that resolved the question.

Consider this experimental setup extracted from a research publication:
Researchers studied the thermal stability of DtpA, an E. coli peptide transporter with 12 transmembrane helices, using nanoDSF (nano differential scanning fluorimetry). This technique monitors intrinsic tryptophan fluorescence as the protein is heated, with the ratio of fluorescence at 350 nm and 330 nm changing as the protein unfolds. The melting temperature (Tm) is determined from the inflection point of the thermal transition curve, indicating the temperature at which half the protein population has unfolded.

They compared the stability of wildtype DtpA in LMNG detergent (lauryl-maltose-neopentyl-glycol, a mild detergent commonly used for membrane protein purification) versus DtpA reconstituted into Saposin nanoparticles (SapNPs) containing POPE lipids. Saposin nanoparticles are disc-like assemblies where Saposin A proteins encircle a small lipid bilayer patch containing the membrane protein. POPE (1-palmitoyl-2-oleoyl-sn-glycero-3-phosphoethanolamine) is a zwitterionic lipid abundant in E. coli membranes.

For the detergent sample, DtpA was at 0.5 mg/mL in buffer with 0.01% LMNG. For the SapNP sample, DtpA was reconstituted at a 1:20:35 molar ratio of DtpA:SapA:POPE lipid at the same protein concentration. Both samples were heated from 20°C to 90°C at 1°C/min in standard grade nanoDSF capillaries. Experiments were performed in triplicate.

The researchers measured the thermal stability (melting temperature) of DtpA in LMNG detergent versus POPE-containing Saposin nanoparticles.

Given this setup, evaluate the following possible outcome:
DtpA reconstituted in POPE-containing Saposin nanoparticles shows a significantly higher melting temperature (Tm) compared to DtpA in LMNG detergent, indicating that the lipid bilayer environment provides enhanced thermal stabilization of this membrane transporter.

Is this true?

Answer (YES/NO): YES